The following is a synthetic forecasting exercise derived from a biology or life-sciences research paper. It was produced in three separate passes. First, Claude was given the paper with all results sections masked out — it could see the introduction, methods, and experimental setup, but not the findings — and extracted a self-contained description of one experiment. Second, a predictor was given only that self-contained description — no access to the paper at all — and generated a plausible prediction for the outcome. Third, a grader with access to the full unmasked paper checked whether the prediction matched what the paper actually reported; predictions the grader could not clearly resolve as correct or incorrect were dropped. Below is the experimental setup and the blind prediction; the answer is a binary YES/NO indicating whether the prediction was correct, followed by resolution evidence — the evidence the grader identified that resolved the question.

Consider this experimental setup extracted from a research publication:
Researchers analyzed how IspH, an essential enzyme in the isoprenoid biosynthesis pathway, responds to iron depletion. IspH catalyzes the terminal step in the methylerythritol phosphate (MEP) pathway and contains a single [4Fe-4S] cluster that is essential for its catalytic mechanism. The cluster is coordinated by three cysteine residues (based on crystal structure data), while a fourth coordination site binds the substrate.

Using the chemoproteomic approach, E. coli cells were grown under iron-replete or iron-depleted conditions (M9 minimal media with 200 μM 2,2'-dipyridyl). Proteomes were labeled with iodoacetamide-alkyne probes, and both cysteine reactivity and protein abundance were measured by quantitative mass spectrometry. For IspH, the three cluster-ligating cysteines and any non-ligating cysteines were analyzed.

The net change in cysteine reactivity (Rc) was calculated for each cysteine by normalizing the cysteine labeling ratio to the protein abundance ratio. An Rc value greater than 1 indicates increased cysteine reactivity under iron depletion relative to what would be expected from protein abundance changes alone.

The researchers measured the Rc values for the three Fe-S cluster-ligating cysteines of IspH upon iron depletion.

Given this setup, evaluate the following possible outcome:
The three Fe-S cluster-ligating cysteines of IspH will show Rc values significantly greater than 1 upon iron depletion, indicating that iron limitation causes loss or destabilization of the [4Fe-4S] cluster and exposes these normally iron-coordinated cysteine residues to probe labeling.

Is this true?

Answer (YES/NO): YES